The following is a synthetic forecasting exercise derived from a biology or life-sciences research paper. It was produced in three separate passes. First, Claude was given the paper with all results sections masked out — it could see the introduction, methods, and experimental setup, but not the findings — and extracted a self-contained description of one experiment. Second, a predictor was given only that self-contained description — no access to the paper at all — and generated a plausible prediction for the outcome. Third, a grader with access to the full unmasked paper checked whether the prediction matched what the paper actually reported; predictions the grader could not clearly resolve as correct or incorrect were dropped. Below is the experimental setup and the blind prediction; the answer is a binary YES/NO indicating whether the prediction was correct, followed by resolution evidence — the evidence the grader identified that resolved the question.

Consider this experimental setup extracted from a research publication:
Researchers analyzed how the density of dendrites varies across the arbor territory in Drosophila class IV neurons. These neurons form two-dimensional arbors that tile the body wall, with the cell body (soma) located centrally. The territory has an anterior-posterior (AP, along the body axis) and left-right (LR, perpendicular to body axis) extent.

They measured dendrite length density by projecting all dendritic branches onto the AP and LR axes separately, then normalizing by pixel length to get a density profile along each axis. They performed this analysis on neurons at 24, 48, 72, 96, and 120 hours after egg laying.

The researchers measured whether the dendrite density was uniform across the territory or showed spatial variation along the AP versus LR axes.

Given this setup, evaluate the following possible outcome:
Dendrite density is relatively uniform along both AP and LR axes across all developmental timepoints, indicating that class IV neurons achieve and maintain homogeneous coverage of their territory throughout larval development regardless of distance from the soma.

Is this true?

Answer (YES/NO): NO